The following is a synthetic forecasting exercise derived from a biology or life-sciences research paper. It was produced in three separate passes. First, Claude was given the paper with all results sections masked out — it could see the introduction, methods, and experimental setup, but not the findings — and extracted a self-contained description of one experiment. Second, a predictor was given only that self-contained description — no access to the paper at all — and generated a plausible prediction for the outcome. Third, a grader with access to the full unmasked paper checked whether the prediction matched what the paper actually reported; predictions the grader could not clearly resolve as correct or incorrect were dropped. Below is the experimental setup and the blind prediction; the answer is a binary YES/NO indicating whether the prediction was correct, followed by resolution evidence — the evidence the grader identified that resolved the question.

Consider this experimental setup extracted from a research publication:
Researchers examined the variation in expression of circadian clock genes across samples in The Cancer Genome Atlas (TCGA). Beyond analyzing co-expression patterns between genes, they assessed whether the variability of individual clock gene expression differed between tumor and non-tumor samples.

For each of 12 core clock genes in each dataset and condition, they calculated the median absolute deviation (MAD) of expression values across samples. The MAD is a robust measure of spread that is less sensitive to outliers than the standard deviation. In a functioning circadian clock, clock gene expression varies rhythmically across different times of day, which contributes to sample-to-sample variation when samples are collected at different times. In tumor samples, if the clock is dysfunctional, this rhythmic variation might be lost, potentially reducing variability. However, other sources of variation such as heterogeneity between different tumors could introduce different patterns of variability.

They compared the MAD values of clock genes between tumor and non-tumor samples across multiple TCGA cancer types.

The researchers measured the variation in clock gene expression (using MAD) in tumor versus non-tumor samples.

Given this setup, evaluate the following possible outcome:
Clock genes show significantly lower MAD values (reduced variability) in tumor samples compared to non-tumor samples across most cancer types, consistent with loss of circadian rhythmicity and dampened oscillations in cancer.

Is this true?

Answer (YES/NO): NO